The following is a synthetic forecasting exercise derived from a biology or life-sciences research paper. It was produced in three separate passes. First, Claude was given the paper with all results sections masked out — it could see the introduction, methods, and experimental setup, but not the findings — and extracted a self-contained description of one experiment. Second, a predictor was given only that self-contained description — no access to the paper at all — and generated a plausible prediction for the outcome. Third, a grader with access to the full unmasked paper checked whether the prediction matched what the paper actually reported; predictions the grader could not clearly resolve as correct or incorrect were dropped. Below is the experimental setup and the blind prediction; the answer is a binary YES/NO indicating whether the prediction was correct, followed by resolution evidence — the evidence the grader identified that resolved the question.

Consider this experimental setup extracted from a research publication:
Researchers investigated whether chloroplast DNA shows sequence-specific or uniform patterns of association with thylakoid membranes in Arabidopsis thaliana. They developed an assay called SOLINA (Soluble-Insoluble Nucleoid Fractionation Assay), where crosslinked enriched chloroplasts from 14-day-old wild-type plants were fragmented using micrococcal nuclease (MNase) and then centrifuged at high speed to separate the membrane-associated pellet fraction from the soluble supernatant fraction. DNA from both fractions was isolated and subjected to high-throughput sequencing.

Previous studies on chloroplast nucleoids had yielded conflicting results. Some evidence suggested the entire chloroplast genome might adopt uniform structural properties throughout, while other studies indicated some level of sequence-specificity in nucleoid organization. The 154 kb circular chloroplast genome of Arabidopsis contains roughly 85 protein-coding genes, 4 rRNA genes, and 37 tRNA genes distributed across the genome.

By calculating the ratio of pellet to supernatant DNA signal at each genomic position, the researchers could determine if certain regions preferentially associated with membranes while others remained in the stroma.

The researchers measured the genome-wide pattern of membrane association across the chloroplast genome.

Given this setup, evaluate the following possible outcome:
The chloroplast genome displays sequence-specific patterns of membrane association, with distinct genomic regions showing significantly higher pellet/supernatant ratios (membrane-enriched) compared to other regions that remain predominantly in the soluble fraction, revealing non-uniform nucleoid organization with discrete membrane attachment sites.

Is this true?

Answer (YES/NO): YES